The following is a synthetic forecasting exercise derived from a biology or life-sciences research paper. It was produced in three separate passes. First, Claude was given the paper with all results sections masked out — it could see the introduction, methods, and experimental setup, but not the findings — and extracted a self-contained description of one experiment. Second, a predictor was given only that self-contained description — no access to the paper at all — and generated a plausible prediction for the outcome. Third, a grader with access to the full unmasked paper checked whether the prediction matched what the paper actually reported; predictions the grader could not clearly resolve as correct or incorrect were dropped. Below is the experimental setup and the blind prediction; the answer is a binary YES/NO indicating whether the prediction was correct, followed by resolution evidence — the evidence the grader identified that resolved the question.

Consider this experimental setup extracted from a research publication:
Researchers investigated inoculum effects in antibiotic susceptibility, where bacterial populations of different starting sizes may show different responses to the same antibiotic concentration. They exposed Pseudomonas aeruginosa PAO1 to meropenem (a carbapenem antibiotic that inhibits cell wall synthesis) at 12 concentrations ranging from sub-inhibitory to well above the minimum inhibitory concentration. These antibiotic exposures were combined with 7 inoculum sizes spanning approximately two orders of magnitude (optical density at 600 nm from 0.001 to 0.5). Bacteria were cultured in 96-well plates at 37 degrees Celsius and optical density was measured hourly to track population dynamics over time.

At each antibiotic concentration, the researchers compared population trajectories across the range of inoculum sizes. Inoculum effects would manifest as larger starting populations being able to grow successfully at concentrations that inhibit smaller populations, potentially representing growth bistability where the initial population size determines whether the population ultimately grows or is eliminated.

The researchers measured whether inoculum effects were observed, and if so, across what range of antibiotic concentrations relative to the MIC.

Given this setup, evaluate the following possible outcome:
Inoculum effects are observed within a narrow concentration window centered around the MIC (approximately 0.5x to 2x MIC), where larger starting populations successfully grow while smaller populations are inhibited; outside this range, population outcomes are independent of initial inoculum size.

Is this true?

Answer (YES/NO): NO